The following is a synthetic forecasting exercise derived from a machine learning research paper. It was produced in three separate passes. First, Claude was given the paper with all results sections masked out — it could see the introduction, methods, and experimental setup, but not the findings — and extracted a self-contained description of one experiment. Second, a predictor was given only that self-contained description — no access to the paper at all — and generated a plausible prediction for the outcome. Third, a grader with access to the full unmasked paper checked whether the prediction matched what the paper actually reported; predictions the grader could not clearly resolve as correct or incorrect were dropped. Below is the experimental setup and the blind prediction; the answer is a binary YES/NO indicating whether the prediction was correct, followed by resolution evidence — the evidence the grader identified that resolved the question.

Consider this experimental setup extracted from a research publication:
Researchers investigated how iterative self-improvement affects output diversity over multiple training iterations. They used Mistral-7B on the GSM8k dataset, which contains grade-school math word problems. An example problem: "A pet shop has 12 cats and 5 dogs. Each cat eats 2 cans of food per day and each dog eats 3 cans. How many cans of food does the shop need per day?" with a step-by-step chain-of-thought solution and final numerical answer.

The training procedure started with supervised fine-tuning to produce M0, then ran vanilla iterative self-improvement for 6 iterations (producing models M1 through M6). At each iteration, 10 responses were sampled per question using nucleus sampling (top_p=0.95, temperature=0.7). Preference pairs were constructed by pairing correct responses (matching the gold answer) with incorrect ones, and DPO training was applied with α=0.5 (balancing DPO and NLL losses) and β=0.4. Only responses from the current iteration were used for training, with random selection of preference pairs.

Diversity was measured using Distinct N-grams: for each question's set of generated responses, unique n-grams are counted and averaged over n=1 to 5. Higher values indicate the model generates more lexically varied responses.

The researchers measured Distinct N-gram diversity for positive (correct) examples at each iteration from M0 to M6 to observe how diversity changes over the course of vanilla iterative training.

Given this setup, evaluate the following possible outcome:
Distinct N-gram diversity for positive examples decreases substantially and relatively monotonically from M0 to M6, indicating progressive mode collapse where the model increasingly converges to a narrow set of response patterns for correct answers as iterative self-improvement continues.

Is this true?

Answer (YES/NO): YES